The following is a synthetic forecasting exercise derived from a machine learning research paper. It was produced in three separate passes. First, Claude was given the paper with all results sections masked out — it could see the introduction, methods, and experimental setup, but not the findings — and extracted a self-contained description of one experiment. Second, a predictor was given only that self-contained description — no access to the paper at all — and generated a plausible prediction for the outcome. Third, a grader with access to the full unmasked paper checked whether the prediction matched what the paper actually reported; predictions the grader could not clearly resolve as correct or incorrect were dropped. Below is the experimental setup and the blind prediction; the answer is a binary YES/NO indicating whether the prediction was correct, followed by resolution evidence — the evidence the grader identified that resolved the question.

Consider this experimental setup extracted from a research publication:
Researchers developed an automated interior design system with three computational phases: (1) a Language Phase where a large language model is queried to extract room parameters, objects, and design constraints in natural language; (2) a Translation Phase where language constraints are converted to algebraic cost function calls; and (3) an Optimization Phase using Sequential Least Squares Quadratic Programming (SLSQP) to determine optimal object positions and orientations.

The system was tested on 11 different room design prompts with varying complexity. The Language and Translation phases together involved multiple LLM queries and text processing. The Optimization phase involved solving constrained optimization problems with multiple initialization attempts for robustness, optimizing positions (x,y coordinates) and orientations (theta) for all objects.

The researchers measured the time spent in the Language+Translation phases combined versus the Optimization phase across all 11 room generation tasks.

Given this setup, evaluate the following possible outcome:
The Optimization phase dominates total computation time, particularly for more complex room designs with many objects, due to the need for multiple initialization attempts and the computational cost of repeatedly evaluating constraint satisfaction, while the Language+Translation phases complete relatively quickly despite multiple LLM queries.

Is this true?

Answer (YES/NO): YES